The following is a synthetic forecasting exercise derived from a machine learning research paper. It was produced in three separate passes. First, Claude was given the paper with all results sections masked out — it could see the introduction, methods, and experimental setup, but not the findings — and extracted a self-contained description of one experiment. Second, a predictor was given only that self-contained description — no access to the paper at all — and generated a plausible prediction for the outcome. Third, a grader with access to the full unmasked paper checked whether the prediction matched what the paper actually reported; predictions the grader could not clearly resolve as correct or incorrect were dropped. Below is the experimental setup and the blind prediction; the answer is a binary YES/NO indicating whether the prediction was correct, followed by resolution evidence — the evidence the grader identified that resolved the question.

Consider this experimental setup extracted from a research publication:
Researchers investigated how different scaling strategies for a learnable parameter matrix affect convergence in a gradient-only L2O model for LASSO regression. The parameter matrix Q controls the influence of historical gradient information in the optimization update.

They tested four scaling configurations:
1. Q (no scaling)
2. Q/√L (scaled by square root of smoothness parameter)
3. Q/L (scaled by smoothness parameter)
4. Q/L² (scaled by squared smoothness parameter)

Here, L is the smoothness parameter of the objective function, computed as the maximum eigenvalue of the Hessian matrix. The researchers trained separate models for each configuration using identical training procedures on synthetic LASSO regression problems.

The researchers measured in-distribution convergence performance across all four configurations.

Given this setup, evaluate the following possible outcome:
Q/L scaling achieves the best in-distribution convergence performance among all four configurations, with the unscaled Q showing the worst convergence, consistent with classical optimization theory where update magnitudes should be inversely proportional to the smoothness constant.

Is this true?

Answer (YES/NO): NO